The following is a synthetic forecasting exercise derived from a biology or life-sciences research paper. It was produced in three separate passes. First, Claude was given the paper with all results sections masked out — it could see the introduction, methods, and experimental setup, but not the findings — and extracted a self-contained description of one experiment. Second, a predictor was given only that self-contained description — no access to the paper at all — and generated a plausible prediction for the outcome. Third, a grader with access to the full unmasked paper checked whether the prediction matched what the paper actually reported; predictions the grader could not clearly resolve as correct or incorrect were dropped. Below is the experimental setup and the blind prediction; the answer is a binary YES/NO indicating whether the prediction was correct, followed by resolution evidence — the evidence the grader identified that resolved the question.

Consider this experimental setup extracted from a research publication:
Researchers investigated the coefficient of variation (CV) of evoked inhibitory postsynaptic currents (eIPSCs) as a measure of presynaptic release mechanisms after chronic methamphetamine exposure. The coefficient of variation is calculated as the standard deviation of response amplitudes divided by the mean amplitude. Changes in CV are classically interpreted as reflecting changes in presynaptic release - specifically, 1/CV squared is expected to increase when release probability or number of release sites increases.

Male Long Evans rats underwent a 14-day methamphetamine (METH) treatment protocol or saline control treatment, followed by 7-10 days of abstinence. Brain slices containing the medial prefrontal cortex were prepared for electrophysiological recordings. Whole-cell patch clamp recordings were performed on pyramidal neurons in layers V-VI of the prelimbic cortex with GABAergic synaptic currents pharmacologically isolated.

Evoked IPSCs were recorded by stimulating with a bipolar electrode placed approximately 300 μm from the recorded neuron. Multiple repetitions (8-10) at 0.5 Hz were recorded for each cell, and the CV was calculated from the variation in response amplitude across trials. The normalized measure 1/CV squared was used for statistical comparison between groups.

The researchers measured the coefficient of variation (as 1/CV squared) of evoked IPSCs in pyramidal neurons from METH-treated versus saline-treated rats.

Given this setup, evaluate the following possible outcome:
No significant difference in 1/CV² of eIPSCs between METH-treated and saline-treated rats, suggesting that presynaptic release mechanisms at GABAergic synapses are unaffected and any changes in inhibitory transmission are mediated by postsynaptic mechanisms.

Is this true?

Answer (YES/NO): NO